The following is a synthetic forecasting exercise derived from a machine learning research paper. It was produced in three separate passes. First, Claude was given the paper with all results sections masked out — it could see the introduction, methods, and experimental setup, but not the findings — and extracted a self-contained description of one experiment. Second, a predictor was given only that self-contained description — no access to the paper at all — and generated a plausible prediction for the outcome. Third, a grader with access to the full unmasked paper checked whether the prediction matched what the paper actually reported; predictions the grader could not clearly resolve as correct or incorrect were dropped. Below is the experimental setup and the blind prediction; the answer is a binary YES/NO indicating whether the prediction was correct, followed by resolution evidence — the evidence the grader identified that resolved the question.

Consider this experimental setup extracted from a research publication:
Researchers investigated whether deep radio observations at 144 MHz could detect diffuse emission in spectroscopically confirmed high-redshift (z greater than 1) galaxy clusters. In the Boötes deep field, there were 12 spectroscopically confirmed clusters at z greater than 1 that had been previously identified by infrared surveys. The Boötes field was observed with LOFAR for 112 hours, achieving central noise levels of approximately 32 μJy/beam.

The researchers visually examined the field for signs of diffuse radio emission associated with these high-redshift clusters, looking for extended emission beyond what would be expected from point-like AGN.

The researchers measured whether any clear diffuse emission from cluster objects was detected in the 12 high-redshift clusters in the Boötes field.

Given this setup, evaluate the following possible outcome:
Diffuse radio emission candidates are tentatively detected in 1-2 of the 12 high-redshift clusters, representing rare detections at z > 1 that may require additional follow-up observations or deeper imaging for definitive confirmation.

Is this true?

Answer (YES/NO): NO